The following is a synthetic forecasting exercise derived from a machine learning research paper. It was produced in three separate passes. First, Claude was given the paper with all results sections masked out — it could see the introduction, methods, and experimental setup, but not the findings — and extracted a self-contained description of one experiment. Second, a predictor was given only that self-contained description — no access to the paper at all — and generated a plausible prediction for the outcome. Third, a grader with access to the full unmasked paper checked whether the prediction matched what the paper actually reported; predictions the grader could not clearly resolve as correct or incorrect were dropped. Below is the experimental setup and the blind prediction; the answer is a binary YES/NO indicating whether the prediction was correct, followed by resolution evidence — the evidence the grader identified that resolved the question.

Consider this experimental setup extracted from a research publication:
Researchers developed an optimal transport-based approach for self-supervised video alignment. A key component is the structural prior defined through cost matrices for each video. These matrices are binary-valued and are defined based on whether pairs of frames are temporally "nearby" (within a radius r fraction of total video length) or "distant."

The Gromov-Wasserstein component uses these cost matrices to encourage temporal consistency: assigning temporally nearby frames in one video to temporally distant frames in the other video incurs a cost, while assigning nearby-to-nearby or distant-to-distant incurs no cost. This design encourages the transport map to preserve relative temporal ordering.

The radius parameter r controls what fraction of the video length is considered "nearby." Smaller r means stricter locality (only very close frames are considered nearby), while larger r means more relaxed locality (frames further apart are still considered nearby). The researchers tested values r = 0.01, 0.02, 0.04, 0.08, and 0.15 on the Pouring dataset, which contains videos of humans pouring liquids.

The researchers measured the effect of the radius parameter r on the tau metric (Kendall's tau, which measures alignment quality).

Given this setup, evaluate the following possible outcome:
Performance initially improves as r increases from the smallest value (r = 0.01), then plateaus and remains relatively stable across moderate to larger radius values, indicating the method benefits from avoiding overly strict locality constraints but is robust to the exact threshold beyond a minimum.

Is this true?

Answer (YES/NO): NO